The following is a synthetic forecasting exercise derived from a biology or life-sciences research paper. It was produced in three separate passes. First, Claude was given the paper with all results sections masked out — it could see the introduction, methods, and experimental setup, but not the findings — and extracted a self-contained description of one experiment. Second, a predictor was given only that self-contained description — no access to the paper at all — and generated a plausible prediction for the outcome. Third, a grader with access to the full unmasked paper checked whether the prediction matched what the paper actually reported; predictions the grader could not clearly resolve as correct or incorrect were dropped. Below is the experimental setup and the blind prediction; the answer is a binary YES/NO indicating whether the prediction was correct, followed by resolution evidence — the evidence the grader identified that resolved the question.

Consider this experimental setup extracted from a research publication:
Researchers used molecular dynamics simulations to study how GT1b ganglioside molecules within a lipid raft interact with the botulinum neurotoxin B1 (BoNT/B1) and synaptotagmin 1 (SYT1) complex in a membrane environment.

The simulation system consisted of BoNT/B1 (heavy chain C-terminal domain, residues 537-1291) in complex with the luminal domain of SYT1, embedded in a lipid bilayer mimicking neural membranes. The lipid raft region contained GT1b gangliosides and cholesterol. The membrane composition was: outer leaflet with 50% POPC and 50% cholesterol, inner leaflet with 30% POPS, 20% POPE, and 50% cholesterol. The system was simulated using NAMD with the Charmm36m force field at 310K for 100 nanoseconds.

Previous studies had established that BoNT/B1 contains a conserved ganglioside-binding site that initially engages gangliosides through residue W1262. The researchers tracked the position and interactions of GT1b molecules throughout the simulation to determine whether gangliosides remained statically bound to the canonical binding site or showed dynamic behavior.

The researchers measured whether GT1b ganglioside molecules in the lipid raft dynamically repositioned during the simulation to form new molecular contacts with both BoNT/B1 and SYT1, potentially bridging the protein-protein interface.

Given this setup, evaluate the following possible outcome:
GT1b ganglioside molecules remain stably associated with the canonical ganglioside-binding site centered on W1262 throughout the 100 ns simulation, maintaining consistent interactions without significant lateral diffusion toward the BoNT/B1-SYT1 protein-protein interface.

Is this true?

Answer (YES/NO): NO